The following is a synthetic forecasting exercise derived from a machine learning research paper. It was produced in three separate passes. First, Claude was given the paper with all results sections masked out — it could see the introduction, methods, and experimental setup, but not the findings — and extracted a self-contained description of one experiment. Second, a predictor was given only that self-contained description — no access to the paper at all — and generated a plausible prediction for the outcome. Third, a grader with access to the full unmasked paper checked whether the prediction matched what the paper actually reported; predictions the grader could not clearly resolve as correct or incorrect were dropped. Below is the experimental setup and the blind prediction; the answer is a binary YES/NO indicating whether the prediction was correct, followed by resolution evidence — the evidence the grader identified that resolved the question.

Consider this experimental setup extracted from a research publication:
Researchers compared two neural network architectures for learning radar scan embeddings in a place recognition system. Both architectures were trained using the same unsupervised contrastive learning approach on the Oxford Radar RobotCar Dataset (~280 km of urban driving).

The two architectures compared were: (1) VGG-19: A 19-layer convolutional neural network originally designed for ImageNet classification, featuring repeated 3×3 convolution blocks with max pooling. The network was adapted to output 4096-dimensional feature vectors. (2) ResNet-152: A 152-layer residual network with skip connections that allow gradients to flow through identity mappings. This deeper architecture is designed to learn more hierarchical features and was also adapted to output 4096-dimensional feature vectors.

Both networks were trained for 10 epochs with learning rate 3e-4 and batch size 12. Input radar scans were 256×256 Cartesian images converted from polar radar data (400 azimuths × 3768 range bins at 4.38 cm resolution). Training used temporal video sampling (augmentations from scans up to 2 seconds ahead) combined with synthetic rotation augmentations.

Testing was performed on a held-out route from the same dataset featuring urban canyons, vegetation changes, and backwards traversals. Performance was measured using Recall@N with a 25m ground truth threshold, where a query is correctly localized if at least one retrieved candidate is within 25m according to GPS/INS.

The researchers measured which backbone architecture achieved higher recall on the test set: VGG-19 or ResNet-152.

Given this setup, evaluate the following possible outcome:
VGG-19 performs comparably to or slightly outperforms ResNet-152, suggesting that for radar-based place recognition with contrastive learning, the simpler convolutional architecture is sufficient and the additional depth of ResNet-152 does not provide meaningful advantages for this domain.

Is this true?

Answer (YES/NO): YES